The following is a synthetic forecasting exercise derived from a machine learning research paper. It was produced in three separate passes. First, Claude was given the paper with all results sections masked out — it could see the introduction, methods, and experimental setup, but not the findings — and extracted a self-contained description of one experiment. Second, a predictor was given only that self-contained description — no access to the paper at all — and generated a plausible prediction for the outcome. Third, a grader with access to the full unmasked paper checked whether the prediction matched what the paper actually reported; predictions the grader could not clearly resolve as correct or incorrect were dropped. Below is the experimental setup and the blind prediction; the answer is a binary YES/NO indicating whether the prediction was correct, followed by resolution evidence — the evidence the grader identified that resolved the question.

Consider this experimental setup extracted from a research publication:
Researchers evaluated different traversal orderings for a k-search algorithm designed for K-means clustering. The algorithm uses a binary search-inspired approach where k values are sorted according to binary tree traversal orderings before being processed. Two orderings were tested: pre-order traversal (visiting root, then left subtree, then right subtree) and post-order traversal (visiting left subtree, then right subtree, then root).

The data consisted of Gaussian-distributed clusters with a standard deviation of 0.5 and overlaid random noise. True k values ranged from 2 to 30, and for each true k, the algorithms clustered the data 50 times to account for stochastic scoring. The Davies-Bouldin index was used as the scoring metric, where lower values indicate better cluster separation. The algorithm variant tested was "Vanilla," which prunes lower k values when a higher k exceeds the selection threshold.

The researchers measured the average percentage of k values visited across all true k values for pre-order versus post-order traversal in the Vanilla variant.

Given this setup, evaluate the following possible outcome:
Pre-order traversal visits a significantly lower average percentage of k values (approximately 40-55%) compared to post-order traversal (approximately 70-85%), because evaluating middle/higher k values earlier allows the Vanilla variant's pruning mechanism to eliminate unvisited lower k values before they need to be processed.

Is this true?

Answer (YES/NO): NO